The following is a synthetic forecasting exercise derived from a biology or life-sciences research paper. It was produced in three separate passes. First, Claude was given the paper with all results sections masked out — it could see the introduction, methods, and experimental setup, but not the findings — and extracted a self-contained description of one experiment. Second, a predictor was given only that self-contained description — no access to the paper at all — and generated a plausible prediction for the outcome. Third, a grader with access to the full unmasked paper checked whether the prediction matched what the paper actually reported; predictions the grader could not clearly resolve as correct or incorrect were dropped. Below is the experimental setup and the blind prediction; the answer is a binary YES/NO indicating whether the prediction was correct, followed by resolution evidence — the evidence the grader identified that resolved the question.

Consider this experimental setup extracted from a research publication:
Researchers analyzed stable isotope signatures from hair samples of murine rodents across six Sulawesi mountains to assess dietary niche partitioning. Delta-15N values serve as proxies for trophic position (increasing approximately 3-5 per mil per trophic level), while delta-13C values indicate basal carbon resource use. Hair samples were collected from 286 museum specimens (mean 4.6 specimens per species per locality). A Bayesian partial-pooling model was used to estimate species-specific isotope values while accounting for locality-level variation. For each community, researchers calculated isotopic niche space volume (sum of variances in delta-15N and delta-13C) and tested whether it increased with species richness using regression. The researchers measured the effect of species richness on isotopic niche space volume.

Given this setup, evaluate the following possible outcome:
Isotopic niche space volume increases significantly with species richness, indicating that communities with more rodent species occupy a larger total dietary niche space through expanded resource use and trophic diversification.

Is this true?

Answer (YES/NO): NO